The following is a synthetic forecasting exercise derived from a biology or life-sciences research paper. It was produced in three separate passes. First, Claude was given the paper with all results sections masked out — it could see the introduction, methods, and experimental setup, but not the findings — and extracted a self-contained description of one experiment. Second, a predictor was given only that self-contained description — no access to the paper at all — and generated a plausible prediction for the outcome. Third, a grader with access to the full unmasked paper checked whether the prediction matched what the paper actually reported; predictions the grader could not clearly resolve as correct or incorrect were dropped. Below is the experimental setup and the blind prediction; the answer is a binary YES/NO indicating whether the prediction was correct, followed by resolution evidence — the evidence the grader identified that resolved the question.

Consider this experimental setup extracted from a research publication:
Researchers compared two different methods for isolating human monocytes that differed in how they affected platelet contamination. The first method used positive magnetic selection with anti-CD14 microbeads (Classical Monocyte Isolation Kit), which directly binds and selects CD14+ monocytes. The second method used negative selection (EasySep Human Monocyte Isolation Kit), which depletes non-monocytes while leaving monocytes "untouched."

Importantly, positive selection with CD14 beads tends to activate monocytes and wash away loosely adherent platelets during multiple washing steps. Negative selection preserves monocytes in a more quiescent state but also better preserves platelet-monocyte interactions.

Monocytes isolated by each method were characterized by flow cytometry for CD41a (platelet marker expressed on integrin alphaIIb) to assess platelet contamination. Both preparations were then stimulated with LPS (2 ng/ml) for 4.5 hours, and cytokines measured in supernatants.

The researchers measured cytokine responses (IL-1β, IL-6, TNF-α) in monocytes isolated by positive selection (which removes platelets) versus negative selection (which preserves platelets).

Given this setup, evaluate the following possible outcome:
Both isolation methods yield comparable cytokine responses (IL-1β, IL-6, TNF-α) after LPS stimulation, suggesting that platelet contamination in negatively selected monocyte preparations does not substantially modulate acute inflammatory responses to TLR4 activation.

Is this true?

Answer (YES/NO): NO